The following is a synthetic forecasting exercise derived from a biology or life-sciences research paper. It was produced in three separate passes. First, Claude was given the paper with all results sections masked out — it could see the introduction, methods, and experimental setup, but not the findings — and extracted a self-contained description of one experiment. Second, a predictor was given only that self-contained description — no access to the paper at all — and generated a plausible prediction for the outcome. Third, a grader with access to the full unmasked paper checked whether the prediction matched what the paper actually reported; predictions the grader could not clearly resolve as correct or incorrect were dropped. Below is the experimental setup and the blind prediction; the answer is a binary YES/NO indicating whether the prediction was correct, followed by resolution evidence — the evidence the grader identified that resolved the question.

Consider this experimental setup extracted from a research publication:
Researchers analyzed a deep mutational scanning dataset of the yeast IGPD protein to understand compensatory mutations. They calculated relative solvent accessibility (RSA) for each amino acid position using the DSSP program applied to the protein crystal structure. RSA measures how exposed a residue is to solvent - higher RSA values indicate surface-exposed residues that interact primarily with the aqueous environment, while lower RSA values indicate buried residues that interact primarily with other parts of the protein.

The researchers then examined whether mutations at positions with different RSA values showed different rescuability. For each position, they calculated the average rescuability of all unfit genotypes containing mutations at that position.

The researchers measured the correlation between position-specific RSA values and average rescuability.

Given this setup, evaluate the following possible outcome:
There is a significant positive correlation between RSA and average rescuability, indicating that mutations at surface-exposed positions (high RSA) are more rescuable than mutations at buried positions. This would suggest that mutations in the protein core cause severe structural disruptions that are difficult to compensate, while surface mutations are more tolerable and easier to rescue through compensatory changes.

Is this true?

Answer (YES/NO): YES